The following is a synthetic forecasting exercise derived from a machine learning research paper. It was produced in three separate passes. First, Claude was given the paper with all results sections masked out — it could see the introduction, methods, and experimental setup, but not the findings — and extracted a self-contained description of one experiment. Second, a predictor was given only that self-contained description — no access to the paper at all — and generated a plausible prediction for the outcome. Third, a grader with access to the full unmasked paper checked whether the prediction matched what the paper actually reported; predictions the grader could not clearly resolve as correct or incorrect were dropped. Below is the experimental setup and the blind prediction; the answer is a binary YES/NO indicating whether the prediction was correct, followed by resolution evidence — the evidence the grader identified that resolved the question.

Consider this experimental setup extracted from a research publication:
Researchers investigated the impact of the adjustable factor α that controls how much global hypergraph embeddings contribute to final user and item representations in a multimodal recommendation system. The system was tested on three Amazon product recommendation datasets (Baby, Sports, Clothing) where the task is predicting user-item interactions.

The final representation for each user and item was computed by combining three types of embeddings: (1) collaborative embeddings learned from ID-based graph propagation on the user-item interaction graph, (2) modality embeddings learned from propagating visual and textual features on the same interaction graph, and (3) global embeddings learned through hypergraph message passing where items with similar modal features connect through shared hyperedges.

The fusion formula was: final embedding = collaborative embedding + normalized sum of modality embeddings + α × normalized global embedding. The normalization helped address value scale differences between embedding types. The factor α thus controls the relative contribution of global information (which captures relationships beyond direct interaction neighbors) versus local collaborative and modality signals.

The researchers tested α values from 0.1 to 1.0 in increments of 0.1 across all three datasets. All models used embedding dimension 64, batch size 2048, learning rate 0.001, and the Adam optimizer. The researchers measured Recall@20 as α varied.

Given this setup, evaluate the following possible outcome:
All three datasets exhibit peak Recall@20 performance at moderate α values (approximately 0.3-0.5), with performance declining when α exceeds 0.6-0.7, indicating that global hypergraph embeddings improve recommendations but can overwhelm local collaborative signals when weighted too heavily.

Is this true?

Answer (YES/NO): NO